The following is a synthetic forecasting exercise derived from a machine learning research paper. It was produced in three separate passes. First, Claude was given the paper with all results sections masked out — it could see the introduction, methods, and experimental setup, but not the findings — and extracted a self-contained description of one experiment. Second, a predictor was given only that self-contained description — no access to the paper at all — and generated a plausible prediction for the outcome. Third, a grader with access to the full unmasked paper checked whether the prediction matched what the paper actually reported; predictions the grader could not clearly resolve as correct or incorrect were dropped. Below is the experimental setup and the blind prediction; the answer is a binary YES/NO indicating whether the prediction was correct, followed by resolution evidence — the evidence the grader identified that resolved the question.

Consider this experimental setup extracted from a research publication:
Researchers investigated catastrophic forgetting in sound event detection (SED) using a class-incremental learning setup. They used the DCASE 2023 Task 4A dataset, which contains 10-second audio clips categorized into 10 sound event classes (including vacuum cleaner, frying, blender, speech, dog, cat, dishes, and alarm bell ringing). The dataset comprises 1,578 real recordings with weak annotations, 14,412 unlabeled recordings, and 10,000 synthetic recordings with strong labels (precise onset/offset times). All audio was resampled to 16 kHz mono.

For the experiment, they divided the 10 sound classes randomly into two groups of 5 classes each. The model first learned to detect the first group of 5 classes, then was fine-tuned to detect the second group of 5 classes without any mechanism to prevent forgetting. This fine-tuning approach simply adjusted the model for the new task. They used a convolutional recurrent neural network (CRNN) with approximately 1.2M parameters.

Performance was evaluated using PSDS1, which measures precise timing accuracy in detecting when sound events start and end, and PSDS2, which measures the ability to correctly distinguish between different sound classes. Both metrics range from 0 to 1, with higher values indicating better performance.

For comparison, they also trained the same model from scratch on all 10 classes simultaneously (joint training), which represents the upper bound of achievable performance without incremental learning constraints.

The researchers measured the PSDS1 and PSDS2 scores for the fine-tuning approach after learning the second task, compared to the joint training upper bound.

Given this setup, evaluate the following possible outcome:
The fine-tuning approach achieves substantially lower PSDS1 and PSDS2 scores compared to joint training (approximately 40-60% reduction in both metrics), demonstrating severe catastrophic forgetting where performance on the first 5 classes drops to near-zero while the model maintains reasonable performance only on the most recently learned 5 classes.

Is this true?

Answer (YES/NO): NO